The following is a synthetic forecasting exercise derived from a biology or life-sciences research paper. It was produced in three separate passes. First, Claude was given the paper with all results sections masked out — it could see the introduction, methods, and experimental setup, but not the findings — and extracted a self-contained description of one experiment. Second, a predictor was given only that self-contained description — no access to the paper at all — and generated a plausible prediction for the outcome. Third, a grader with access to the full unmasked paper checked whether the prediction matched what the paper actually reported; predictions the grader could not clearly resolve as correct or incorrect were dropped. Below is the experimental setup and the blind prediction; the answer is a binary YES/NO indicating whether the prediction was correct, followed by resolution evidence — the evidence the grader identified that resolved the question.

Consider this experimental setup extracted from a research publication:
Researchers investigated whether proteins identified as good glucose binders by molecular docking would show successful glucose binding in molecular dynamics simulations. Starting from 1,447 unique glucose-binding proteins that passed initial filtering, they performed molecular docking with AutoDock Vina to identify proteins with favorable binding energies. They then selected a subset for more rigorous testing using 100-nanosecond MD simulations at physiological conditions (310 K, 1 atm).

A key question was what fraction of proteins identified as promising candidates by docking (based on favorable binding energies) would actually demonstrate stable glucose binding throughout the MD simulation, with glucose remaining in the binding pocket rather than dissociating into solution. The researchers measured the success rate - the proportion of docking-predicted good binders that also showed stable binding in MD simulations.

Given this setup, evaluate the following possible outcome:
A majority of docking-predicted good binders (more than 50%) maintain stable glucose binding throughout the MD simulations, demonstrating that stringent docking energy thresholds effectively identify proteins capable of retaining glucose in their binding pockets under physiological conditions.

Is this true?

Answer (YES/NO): YES